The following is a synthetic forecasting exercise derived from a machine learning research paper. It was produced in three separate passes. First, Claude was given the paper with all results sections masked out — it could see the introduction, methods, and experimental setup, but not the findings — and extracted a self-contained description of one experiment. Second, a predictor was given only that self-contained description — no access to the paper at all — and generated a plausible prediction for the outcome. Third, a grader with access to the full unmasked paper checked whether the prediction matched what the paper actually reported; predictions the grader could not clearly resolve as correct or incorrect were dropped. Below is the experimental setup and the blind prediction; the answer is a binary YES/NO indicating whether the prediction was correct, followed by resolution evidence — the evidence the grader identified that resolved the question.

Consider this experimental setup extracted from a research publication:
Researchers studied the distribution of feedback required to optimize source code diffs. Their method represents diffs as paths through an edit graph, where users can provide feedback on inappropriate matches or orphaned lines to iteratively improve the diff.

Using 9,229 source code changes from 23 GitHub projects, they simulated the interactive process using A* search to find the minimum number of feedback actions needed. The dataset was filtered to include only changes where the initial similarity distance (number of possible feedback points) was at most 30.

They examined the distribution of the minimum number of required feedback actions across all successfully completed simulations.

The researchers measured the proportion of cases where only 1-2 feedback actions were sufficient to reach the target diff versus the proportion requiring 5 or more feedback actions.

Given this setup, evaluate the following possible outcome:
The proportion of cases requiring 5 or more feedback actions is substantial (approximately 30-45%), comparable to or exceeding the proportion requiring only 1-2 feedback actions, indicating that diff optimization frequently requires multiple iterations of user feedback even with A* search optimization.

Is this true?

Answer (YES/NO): NO